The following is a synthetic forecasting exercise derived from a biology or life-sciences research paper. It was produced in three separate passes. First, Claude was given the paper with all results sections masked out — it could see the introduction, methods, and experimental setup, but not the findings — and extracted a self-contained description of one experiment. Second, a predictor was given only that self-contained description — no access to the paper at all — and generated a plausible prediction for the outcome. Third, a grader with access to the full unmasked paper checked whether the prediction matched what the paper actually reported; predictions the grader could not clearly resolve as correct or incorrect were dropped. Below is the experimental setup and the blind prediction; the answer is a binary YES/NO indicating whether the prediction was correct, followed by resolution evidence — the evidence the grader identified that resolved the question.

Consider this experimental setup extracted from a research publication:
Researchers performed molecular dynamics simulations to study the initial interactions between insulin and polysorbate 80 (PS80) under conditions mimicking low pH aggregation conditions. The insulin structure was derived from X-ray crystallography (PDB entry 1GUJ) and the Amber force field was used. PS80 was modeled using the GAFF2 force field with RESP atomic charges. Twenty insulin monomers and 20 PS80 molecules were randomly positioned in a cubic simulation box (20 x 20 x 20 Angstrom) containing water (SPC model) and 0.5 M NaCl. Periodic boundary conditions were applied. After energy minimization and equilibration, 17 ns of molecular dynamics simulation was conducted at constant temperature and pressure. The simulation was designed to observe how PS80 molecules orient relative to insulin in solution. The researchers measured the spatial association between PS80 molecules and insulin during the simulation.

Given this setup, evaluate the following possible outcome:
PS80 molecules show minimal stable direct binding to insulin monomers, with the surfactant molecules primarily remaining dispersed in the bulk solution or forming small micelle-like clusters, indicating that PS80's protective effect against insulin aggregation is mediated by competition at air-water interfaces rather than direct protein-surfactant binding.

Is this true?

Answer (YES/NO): NO